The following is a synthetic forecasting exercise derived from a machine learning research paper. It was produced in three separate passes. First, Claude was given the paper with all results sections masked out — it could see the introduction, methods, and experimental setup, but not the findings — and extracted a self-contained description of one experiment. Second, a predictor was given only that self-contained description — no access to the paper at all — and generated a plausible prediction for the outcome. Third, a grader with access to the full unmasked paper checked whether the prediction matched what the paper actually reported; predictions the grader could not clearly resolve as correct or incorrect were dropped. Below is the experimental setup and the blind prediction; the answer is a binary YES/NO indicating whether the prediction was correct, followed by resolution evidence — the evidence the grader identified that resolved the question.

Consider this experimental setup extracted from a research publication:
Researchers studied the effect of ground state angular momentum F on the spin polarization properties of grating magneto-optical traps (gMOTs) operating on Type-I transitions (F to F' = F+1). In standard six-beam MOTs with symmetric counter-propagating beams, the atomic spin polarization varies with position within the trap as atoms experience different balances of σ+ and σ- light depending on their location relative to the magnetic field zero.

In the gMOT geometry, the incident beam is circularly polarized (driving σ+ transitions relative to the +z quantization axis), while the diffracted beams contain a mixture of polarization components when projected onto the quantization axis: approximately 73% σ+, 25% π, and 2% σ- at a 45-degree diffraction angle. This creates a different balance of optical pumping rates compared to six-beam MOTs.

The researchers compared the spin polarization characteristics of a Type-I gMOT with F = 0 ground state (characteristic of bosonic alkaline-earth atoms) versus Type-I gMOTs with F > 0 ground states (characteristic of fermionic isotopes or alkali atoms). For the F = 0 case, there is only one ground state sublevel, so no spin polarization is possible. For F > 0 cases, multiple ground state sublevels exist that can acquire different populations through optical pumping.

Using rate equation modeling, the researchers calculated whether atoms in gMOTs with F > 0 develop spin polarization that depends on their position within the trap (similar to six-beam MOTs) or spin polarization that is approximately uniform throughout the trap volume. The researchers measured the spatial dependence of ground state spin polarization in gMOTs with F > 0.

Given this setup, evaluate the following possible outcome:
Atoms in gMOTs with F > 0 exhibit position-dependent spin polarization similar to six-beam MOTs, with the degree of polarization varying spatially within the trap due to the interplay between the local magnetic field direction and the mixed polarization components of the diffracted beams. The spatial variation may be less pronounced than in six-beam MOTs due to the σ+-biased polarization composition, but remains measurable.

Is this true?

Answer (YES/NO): NO